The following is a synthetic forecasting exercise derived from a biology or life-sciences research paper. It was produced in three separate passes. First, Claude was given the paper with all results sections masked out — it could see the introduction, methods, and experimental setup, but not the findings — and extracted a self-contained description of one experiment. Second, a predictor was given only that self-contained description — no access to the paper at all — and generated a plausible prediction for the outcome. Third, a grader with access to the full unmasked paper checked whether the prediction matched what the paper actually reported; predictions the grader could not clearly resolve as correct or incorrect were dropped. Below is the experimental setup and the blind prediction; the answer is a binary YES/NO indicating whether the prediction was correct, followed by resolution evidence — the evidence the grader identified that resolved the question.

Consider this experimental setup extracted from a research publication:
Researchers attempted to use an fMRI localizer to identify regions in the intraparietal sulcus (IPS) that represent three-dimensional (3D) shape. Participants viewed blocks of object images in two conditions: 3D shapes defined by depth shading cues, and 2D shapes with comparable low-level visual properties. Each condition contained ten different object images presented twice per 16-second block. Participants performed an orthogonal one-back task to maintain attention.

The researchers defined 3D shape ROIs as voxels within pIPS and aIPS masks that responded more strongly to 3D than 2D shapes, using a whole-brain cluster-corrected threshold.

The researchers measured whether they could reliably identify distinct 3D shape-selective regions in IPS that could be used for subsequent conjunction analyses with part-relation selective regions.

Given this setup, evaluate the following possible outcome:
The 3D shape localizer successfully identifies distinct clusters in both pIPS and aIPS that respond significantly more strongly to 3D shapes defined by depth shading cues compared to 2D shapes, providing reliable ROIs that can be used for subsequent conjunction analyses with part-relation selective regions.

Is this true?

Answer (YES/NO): NO